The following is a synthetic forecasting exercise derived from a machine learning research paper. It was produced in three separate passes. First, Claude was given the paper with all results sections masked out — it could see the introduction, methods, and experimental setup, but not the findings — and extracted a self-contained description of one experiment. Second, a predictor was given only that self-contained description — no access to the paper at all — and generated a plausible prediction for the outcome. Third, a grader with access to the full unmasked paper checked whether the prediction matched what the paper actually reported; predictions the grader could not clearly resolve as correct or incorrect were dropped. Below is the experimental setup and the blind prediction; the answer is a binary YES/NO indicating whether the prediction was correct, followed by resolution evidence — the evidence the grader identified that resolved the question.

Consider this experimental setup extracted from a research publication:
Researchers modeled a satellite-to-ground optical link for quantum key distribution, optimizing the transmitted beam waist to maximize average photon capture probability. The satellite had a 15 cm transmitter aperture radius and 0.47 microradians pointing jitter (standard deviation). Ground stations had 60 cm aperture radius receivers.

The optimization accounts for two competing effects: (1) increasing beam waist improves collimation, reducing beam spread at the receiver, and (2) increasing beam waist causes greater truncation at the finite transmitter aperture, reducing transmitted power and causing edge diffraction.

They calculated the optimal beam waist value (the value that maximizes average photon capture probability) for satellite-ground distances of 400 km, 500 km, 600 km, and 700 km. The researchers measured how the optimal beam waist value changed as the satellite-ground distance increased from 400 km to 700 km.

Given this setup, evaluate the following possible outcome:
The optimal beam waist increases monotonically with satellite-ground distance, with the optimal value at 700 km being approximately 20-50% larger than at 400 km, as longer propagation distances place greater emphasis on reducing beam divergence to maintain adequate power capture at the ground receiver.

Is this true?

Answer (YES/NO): NO